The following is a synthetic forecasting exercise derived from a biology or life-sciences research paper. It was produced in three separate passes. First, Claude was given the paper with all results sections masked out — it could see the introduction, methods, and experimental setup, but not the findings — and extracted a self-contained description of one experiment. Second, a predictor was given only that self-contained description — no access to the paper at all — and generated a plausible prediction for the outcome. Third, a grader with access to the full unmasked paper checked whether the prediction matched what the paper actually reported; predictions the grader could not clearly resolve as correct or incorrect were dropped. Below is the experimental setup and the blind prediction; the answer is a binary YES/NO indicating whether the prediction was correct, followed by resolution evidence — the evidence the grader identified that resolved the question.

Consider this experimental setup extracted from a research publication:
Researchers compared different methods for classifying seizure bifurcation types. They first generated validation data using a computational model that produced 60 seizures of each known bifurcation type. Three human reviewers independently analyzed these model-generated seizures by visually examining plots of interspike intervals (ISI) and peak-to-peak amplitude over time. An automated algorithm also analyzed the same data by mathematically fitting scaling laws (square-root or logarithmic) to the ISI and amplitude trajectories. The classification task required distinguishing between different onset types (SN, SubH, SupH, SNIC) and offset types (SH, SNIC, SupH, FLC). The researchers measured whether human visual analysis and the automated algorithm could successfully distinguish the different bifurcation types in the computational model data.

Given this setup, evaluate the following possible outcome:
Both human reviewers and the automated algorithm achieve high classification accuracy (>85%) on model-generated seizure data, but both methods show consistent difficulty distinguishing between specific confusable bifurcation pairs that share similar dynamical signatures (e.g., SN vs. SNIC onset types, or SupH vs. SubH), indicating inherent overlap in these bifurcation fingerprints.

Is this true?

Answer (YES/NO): NO